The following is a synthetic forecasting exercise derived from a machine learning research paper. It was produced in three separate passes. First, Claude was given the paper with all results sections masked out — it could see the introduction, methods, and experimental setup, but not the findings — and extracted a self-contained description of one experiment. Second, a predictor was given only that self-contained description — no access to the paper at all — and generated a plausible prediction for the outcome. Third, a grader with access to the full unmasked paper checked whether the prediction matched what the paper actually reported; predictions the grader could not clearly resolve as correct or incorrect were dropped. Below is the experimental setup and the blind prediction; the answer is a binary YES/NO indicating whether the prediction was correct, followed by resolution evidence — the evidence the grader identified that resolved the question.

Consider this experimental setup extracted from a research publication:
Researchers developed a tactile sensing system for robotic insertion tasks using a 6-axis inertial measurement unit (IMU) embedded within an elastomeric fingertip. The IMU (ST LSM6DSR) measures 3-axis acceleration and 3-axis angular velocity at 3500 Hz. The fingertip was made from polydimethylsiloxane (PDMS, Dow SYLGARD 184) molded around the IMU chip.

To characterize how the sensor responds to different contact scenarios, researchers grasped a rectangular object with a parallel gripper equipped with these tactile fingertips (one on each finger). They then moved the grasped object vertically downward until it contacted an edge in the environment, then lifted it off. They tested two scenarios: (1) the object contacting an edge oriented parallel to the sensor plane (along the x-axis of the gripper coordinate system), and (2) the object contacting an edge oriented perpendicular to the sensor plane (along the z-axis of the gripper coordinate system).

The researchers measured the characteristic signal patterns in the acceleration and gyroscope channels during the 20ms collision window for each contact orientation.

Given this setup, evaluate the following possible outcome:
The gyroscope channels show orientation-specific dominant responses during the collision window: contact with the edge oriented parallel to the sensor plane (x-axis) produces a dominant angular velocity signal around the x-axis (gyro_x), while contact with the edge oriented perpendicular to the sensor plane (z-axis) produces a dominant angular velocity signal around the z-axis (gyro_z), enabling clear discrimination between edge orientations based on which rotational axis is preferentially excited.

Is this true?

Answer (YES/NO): YES